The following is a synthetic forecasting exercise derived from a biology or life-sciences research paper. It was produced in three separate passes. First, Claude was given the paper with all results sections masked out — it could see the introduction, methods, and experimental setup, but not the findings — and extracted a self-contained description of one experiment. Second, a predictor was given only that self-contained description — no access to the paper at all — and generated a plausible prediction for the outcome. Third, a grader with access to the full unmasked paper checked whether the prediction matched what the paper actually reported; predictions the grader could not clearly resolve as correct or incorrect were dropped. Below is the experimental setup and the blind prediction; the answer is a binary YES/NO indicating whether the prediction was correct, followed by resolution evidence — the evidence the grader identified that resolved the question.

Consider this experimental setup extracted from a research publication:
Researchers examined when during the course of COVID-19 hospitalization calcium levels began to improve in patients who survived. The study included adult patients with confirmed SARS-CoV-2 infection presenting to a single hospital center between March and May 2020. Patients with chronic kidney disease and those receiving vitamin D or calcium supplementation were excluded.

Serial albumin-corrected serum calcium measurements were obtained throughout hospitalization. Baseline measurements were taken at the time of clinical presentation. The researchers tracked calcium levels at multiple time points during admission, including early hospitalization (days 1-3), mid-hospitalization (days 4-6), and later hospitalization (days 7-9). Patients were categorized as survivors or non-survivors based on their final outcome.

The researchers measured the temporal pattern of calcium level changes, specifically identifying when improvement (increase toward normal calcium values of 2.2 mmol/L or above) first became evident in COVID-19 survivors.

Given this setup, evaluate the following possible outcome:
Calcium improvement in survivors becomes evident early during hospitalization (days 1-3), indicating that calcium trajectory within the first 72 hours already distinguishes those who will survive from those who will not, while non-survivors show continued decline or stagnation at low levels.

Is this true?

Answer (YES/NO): NO